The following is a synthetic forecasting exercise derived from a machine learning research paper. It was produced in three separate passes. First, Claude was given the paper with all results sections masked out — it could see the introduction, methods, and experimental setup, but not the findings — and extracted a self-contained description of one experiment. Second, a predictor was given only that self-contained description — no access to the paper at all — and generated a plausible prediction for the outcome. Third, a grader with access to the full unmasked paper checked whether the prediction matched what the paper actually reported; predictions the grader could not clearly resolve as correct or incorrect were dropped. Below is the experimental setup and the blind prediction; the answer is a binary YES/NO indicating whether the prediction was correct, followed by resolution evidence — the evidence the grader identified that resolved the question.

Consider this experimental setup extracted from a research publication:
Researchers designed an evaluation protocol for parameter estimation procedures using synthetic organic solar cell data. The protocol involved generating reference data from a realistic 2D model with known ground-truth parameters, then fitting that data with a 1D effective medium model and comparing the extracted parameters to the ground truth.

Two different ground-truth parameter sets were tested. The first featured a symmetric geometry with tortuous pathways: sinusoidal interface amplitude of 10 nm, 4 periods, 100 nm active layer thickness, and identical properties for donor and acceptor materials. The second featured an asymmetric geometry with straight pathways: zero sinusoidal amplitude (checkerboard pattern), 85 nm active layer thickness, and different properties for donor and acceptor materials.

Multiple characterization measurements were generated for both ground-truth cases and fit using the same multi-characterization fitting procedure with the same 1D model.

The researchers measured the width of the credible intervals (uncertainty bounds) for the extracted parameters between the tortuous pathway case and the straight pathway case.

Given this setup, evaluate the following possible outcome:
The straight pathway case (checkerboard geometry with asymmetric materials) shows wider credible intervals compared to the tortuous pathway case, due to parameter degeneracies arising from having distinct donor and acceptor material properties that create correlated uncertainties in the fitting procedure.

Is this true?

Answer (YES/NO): NO